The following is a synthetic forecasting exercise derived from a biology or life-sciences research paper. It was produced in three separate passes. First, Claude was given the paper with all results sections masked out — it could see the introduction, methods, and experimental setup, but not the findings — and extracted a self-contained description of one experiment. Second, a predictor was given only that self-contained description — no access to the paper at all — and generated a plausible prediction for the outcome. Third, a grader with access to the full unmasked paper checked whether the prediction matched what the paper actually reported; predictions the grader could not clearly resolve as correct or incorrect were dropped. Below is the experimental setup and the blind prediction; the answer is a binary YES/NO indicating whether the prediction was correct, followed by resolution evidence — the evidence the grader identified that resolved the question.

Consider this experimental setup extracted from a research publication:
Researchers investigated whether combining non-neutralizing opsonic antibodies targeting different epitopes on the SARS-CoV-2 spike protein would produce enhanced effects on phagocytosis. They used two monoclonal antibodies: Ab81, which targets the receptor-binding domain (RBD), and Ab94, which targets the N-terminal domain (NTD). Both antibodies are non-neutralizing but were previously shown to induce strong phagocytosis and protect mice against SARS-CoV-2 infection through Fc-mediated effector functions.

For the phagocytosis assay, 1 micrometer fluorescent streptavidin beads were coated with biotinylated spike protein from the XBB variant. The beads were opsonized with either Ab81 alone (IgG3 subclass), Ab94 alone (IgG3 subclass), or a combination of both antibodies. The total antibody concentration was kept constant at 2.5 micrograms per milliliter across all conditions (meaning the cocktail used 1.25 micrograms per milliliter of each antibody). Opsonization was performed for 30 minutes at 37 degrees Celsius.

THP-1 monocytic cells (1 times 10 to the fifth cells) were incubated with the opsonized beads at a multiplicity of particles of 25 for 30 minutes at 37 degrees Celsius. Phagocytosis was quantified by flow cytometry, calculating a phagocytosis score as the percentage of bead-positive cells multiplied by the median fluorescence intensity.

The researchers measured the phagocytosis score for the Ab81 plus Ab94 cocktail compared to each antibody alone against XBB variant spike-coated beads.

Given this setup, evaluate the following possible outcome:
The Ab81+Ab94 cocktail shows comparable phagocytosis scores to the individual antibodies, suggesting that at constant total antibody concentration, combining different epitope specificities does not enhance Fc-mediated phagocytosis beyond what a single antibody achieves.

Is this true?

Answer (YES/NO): NO